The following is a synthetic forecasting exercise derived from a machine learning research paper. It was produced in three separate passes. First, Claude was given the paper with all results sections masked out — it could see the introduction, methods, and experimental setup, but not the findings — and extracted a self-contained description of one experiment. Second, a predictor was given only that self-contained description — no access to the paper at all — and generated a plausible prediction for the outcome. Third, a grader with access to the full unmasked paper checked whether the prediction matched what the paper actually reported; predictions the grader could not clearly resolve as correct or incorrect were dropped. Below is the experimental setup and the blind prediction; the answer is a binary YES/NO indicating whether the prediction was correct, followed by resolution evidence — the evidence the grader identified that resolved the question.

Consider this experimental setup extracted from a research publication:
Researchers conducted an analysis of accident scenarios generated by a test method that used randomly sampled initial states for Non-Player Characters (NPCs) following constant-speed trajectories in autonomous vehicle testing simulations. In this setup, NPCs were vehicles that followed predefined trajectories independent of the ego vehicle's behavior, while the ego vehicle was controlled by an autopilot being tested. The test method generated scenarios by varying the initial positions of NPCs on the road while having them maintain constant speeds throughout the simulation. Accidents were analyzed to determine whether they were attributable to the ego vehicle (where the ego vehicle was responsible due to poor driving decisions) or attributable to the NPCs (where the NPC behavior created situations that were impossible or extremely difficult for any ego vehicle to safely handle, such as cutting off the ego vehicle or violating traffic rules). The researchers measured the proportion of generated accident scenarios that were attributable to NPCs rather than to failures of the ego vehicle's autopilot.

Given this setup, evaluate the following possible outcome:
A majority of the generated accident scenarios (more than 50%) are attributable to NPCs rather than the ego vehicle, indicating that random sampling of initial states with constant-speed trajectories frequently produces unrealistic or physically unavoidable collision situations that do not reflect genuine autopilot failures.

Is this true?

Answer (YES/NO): YES